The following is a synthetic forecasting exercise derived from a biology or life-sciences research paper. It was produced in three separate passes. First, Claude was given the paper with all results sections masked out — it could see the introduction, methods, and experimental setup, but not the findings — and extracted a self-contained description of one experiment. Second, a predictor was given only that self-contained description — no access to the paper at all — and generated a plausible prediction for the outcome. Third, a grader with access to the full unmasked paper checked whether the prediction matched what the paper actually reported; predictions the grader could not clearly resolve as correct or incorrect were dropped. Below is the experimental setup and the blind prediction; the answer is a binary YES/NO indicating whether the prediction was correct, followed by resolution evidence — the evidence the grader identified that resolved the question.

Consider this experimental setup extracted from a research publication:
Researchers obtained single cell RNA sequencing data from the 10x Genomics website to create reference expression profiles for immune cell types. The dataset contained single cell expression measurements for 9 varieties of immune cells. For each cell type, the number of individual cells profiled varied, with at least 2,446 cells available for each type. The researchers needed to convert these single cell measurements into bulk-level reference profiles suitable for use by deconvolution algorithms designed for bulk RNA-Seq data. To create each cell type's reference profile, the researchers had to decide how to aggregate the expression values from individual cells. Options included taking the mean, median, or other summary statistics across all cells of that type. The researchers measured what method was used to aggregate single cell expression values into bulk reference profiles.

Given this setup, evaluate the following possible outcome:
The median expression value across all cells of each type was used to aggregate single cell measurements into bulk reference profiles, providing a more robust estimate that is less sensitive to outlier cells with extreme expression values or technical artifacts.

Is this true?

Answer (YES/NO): NO